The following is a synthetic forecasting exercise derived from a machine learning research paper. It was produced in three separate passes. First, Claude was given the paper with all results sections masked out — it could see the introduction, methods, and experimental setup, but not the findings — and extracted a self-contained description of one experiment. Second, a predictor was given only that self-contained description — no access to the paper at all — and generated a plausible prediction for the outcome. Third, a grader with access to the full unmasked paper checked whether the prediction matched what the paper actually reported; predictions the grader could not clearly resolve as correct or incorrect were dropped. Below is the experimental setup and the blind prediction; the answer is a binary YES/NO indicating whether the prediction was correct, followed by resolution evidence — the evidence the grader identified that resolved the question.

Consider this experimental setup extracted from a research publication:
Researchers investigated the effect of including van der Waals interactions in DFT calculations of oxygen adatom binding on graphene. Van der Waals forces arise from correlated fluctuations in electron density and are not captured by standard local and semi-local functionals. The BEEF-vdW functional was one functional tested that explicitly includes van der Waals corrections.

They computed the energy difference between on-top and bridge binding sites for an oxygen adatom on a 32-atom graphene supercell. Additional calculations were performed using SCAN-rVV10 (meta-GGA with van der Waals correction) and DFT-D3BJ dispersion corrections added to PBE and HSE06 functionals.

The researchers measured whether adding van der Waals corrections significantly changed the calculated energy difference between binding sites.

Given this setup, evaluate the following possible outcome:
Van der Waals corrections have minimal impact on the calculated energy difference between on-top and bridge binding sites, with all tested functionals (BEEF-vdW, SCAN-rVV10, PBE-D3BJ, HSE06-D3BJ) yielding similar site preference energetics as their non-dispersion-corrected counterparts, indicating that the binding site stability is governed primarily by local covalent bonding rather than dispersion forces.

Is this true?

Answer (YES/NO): YES